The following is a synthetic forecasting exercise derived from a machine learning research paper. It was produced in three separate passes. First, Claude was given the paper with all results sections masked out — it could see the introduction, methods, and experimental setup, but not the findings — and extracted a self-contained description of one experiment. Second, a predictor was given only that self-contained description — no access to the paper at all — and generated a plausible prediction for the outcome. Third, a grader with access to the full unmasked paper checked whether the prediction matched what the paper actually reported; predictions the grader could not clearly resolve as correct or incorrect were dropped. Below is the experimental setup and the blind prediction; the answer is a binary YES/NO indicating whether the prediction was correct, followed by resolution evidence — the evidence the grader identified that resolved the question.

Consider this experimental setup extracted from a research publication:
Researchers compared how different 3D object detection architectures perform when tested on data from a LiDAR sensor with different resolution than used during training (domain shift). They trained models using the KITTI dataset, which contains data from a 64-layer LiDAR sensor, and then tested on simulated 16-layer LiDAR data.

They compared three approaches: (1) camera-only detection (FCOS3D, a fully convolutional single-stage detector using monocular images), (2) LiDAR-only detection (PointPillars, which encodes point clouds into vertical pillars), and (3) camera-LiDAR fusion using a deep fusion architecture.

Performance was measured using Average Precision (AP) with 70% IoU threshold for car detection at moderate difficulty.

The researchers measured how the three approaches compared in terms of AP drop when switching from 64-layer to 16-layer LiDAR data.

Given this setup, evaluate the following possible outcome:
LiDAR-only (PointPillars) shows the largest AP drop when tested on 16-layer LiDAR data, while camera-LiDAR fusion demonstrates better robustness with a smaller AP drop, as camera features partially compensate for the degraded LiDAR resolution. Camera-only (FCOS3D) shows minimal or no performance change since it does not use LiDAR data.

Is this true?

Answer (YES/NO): NO